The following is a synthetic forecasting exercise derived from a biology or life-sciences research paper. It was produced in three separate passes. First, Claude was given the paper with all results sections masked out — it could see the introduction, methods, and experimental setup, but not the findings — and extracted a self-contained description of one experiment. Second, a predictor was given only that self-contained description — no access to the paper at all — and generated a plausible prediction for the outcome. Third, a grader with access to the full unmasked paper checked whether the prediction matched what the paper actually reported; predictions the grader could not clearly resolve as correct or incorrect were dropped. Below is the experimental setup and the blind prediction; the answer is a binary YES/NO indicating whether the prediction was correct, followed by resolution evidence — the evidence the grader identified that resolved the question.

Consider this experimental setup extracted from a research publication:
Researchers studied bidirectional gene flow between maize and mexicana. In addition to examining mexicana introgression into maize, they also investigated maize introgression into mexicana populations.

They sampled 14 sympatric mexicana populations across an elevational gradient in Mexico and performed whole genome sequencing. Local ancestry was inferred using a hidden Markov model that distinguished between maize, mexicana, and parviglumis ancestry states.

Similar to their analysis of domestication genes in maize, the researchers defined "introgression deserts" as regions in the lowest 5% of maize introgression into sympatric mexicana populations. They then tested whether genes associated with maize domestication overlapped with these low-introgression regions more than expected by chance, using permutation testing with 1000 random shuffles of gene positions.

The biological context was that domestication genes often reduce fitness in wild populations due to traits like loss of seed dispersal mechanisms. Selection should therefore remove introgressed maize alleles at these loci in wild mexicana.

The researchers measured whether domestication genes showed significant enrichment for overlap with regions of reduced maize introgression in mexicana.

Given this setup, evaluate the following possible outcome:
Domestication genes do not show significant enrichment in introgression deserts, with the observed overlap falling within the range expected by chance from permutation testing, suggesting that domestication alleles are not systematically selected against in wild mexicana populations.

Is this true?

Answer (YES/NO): NO